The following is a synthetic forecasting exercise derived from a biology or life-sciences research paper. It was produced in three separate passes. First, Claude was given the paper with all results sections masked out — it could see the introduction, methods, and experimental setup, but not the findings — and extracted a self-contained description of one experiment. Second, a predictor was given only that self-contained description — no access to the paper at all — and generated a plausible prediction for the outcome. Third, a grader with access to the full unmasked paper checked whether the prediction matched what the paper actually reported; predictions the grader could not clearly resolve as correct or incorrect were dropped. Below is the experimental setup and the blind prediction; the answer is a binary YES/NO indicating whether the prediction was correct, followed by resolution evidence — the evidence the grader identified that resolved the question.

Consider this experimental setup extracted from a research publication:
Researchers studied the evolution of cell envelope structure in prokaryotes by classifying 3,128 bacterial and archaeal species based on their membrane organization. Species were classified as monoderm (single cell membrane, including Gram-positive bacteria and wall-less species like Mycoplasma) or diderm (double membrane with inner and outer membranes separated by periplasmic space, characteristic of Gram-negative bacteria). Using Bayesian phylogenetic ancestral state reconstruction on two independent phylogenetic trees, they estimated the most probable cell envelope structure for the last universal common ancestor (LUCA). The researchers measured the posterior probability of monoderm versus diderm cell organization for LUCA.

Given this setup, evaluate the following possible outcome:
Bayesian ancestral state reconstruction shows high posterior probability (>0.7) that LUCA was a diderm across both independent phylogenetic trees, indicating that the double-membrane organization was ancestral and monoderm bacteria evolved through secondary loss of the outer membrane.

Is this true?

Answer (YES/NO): NO